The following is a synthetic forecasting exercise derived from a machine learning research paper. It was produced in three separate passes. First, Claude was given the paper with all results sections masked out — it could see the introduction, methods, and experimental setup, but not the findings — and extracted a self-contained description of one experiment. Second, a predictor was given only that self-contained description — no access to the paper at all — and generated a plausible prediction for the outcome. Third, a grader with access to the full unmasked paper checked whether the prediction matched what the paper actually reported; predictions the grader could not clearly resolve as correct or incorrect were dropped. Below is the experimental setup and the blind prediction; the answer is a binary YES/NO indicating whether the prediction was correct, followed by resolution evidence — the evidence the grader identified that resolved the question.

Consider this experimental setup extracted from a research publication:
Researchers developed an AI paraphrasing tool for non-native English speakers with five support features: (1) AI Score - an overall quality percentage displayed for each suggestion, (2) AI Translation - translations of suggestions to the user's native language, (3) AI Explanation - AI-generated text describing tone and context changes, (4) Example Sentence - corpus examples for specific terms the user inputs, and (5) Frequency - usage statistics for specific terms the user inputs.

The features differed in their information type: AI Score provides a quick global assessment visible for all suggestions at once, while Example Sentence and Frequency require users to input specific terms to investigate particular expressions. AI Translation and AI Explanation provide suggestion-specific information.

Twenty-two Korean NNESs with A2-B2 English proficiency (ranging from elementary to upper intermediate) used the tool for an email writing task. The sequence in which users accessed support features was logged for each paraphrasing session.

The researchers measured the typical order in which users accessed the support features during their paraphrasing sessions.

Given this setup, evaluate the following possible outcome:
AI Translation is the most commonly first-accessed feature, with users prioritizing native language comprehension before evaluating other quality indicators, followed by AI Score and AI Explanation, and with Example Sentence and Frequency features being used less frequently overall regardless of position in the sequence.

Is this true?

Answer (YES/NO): NO